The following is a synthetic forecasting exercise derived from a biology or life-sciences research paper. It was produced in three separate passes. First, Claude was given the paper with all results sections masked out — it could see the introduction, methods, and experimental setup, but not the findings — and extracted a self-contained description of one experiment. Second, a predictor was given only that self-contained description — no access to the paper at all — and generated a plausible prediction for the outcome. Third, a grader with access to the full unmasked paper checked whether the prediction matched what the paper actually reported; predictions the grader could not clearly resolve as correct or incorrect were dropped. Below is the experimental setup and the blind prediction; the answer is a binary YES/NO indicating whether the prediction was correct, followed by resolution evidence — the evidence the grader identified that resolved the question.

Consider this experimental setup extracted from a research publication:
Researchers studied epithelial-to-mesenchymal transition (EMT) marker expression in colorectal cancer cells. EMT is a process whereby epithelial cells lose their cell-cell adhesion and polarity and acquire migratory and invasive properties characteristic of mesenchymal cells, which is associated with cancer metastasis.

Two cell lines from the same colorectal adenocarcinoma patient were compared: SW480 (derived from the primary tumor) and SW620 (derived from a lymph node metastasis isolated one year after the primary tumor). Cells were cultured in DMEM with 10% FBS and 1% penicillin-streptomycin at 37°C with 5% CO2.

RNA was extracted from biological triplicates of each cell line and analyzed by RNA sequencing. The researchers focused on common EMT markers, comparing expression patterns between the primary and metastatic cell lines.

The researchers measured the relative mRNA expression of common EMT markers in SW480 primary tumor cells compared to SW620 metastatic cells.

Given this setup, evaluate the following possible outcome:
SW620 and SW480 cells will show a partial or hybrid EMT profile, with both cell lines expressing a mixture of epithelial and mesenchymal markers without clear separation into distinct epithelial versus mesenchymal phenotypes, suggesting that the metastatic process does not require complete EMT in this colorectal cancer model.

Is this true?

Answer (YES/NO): YES